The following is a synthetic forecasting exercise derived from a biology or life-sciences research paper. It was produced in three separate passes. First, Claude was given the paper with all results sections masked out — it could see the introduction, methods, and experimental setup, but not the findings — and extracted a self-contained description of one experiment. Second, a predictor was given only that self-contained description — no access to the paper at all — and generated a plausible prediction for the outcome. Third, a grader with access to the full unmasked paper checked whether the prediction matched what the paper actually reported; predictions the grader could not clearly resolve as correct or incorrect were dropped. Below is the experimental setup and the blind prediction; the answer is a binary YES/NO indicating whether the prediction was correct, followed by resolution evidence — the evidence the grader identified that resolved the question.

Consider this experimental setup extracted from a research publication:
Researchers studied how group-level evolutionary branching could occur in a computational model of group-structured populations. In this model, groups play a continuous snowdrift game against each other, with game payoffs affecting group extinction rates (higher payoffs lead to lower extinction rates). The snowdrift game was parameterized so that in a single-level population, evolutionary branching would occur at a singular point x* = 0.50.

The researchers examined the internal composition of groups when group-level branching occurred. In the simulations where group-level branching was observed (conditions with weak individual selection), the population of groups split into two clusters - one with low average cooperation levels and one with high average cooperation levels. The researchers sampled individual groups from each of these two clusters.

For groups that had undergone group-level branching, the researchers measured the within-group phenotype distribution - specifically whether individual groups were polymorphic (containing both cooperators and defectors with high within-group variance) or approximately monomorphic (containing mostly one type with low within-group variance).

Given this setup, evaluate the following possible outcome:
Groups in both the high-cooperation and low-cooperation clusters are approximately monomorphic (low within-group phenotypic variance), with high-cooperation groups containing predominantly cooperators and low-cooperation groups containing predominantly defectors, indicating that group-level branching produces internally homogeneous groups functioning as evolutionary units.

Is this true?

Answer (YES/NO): YES